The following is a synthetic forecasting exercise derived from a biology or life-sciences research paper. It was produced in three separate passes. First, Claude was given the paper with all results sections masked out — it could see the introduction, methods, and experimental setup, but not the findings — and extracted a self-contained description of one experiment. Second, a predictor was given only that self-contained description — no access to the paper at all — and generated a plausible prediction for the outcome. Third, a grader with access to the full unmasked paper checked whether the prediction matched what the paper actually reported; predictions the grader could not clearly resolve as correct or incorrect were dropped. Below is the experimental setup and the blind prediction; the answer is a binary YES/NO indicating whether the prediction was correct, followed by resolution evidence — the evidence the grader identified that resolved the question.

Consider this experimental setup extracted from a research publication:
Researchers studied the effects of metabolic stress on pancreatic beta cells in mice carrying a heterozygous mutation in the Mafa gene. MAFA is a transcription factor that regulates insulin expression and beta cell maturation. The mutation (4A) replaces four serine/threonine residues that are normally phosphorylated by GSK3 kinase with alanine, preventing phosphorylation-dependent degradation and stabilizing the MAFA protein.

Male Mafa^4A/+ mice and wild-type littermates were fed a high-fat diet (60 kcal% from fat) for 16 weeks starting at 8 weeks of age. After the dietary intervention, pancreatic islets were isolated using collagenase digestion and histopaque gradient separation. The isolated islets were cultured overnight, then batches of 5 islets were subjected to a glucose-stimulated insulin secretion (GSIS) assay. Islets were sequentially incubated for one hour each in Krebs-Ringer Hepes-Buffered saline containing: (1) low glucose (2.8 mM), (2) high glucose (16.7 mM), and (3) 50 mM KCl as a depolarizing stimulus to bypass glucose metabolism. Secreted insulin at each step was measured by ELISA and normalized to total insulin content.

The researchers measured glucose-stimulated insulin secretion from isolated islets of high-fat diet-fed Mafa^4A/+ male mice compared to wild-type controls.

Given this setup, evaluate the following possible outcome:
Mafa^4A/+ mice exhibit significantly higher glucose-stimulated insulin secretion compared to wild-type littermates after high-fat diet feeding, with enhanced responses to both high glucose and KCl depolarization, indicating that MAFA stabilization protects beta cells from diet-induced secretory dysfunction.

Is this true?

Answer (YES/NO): NO